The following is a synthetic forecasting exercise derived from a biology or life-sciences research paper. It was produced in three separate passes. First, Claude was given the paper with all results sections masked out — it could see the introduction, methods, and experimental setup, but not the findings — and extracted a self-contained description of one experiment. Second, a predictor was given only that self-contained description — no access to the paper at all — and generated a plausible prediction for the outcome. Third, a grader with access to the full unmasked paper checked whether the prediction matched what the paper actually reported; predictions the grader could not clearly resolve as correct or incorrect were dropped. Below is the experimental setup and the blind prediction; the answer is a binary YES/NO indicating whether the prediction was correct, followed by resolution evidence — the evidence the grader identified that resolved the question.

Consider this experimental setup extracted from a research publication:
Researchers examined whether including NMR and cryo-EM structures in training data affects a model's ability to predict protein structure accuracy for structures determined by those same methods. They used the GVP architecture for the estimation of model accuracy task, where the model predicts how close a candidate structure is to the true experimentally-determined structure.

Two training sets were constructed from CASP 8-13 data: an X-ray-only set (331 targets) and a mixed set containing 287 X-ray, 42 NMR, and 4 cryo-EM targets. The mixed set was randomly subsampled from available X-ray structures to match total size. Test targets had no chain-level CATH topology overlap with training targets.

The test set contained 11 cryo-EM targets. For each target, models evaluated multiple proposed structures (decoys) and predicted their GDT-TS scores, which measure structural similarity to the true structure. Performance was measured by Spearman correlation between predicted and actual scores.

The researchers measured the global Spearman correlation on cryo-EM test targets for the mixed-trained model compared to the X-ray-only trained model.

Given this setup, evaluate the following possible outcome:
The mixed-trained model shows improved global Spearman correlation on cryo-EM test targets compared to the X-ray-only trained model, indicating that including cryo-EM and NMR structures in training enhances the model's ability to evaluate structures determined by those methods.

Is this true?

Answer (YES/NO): YES